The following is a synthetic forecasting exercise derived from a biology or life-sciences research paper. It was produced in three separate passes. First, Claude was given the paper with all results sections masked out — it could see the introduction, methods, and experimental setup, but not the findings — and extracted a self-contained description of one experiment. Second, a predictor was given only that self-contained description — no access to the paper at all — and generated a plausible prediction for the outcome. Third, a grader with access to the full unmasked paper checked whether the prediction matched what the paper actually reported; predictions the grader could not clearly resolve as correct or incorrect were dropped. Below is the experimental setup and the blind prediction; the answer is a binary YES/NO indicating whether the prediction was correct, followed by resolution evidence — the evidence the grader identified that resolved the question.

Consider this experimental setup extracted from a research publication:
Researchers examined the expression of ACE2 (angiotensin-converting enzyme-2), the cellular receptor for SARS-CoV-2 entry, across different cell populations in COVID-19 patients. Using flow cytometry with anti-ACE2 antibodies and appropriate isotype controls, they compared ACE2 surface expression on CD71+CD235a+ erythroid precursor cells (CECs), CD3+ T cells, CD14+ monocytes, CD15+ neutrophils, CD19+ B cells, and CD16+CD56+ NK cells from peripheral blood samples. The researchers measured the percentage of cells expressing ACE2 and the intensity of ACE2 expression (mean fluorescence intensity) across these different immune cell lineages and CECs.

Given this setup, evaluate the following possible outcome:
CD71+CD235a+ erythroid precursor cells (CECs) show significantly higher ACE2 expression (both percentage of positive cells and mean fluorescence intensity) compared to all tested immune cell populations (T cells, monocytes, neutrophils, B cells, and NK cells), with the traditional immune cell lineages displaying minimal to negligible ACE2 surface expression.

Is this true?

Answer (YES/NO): NO